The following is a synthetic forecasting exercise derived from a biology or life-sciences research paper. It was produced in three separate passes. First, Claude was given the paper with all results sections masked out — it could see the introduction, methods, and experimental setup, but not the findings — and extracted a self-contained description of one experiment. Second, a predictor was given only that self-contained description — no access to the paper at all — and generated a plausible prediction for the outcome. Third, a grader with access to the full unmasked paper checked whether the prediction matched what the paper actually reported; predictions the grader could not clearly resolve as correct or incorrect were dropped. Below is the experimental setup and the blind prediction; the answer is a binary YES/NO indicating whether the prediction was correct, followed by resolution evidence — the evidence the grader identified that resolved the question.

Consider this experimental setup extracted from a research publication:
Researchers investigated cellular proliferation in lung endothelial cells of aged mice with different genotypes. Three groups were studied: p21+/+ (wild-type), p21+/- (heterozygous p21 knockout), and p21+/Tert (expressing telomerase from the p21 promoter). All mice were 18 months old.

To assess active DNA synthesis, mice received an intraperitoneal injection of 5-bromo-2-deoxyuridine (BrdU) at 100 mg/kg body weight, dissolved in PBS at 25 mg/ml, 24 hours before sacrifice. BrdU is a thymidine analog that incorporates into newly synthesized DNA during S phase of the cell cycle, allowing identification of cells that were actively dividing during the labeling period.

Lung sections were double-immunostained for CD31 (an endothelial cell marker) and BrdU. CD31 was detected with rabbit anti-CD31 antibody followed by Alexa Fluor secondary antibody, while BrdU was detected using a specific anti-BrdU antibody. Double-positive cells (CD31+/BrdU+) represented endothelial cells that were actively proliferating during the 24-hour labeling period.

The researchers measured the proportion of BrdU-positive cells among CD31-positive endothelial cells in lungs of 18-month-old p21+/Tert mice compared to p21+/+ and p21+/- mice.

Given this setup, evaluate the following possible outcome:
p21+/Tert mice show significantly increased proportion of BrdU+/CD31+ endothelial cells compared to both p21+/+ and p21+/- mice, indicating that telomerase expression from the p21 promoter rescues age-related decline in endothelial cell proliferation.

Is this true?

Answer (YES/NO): YES